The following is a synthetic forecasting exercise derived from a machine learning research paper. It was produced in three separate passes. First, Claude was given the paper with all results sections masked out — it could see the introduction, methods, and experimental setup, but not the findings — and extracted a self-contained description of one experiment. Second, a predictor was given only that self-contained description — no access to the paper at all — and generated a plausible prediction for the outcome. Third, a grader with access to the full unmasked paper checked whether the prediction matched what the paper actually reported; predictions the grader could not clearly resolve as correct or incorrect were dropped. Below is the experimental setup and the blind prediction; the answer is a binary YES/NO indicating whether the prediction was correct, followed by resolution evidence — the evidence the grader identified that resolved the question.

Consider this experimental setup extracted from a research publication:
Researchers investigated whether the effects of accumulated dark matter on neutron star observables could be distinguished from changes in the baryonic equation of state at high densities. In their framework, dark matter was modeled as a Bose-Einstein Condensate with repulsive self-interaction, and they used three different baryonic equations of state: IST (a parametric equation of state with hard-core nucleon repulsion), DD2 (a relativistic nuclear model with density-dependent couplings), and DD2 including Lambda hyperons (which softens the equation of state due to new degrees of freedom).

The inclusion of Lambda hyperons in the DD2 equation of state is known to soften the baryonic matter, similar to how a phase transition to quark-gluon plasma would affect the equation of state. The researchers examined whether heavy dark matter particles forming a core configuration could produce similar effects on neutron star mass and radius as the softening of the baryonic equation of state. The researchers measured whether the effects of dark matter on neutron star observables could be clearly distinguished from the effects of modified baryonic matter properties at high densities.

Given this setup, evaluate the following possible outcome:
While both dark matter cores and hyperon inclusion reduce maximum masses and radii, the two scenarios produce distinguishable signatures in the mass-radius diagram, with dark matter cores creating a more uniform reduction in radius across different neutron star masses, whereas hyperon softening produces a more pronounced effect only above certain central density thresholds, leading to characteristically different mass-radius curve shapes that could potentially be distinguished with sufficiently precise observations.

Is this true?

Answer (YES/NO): NO